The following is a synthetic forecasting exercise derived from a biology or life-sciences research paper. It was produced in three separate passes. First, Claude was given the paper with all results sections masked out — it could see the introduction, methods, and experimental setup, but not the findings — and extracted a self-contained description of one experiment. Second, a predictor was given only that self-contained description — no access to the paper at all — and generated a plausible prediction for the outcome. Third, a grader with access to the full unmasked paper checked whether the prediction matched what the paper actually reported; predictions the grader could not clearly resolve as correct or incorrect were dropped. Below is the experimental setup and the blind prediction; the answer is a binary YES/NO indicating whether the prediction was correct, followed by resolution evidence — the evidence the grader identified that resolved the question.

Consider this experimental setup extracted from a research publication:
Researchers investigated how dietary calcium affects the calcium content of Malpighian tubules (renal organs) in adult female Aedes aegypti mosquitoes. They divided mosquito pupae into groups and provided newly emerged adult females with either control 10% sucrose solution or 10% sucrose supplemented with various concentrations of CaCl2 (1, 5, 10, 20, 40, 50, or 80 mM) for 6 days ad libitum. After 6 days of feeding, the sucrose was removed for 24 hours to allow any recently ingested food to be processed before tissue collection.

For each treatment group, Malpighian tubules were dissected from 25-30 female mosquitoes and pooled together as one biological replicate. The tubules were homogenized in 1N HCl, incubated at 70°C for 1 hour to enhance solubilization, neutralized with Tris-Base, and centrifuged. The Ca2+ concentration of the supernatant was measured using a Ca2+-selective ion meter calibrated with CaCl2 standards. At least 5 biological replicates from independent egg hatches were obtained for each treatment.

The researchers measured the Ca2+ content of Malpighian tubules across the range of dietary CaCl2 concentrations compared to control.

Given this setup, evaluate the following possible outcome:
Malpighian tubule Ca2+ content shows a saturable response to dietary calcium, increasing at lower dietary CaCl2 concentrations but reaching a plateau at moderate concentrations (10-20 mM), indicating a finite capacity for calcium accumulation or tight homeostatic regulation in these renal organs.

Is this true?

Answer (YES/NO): YES